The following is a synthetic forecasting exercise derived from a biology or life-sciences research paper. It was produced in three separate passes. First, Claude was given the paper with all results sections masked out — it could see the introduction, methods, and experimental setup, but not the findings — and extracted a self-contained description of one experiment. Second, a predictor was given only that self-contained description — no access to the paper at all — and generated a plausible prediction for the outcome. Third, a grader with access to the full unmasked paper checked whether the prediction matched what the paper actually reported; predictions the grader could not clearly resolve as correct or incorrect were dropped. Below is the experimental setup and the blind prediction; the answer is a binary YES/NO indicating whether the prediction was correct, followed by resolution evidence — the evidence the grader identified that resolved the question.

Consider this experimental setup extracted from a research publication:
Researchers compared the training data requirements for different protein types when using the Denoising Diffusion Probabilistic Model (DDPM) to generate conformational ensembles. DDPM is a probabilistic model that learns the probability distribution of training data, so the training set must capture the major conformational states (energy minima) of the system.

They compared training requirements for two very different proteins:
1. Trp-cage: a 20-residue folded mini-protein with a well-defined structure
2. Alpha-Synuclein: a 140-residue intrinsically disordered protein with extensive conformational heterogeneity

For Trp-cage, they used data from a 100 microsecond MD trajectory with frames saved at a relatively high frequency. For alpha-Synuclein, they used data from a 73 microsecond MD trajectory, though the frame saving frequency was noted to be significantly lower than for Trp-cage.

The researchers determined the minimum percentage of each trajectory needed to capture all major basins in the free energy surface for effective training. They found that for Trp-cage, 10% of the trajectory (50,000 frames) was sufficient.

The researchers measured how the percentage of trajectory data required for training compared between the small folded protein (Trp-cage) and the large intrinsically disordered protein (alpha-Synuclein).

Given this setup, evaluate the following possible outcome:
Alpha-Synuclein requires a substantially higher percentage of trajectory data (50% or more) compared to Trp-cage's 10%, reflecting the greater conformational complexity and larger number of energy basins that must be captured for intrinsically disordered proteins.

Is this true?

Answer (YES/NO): YES